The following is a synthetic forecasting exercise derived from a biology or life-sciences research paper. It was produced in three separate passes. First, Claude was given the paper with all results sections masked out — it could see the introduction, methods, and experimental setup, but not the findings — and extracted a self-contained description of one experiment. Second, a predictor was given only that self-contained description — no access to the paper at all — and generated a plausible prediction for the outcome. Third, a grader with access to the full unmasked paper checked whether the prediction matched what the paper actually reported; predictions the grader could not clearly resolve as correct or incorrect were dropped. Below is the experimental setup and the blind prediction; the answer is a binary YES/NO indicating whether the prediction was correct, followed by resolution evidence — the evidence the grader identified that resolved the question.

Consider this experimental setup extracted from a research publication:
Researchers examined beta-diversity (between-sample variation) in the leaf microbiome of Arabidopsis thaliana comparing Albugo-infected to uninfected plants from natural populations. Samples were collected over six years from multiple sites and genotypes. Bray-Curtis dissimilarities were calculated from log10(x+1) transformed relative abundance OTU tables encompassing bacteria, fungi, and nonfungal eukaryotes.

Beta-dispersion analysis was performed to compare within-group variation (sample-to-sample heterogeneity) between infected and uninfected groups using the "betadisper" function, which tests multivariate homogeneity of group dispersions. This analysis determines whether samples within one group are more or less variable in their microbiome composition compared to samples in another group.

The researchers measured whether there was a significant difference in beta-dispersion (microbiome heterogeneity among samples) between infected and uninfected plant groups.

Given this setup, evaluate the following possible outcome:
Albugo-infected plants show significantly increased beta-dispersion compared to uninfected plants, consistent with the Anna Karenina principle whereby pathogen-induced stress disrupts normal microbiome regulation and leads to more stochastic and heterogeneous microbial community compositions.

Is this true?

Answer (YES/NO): NO